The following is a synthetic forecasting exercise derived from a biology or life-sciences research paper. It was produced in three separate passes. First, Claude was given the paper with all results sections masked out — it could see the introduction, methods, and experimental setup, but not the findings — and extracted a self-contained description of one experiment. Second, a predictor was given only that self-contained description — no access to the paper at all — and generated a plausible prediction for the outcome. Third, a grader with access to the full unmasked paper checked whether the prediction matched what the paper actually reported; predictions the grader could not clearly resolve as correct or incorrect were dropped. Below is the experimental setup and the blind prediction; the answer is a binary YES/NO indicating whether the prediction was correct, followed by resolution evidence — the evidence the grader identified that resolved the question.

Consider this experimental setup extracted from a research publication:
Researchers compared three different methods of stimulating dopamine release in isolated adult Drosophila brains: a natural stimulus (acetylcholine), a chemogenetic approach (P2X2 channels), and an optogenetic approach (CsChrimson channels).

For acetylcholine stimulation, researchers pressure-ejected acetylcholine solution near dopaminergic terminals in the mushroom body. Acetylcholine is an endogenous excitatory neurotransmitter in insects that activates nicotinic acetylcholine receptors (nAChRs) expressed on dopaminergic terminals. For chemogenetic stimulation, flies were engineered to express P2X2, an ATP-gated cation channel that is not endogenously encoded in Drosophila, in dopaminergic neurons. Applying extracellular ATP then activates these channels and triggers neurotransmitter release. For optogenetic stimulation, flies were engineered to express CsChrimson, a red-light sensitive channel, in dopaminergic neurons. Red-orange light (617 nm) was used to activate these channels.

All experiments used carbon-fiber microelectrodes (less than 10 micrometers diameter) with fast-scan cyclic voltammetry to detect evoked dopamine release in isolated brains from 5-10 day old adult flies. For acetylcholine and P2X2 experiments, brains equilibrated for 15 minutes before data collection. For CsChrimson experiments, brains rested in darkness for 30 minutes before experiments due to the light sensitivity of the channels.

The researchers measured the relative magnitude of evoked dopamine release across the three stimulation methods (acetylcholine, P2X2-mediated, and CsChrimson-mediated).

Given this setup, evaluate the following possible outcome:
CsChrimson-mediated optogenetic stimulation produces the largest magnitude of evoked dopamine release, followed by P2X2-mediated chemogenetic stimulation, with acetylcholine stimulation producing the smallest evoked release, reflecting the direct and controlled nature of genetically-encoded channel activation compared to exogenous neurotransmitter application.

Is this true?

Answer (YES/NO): NO